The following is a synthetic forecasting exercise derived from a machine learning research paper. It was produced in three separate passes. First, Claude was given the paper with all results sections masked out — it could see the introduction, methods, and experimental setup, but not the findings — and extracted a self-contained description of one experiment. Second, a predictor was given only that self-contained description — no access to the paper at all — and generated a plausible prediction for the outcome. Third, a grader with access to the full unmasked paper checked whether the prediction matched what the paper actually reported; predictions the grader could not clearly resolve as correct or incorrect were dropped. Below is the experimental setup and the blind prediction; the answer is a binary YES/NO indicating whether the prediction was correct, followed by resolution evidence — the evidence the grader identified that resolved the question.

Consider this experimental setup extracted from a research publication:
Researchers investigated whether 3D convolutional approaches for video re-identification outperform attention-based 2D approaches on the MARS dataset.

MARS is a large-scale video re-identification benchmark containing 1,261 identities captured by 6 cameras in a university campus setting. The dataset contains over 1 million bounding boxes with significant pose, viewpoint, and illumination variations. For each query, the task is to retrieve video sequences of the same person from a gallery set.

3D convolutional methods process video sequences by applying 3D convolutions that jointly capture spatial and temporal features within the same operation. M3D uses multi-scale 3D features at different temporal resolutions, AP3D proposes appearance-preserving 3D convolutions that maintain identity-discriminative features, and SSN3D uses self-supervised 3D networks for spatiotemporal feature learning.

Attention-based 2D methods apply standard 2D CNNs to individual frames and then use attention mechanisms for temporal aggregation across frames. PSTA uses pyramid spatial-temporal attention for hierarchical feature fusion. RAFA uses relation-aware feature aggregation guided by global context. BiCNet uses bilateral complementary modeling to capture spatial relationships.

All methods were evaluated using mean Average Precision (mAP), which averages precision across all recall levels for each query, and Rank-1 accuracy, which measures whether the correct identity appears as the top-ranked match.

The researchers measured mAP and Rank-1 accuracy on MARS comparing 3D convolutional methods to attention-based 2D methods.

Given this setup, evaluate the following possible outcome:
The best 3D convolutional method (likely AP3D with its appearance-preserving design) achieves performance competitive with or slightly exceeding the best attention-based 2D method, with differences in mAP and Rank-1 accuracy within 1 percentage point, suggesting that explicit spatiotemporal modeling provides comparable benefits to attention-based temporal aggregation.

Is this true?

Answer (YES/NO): YES